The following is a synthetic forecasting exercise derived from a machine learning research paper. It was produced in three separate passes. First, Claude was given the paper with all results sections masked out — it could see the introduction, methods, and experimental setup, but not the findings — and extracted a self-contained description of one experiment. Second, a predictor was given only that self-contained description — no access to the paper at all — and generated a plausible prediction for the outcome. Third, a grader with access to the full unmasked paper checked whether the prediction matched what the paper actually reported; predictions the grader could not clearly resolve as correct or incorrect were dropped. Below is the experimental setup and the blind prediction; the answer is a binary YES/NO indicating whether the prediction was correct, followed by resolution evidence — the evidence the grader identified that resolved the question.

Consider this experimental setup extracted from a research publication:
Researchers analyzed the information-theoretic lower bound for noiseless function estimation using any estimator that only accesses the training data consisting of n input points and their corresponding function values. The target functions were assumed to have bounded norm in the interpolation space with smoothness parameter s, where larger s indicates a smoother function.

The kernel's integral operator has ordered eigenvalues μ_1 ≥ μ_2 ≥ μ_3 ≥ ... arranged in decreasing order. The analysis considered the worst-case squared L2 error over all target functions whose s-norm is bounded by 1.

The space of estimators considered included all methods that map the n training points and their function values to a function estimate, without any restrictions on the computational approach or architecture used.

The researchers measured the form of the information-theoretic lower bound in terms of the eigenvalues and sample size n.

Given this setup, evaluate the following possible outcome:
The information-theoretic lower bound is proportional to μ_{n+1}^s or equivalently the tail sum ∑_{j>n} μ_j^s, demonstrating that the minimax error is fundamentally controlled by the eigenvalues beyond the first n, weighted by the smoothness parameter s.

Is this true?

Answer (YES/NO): NO